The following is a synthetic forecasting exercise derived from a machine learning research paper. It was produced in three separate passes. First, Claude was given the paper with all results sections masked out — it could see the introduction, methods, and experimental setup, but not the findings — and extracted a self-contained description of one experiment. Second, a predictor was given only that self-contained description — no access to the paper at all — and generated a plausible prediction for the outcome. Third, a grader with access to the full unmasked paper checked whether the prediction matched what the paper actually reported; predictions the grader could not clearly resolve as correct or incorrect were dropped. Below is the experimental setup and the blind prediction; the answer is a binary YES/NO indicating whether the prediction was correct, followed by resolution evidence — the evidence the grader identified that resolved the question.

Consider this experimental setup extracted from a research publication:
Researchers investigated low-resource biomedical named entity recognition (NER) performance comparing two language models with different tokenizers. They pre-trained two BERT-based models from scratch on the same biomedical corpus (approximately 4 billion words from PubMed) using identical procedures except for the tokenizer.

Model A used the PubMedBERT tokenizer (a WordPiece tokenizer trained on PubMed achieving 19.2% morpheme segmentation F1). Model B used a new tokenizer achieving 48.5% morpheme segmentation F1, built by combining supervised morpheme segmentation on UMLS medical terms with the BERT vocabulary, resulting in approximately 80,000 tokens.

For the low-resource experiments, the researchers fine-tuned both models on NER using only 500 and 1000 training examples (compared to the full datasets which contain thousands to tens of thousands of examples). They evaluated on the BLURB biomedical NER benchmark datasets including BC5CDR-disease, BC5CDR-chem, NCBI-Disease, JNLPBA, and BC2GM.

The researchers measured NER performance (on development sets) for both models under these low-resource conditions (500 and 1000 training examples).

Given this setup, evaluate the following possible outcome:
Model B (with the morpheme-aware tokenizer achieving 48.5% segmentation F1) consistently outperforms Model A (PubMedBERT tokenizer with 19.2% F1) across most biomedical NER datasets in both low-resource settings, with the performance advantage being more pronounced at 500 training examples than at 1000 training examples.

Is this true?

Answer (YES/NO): NO